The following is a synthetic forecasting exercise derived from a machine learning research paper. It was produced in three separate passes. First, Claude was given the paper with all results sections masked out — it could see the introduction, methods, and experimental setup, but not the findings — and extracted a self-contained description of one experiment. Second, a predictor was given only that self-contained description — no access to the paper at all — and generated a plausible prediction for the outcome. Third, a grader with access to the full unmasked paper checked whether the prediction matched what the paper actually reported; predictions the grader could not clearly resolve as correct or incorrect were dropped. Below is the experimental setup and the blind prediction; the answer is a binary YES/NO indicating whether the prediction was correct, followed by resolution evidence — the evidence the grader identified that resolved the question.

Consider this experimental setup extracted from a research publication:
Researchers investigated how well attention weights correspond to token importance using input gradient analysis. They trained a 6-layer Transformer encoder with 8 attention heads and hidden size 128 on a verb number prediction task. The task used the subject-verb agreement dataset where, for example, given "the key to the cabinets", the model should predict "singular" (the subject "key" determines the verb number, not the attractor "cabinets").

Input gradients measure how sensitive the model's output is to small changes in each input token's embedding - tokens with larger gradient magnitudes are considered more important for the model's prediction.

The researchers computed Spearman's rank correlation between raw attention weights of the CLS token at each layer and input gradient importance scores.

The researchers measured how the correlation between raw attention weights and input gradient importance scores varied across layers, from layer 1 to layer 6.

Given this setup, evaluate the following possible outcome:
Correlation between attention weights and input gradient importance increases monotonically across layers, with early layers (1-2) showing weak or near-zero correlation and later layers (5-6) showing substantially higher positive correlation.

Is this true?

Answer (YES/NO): NO